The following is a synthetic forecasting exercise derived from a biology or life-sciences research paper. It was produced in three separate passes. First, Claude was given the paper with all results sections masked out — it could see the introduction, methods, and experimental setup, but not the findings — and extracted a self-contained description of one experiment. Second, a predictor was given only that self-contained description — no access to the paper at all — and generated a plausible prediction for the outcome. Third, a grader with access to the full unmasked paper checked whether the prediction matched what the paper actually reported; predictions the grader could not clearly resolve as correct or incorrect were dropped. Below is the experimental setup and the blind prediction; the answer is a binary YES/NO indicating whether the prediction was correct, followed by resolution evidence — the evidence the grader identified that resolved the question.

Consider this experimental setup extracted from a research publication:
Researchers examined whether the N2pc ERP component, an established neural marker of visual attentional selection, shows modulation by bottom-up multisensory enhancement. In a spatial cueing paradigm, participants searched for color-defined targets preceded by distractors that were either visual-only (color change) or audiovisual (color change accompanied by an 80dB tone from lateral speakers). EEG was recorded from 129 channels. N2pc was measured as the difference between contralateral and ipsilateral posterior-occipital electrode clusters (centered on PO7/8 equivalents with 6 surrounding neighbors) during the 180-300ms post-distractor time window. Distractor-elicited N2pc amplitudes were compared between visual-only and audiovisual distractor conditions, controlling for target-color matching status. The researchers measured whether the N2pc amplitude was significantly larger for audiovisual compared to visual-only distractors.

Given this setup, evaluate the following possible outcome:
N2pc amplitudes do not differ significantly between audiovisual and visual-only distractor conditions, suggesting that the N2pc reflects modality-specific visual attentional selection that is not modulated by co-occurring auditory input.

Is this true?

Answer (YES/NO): YES